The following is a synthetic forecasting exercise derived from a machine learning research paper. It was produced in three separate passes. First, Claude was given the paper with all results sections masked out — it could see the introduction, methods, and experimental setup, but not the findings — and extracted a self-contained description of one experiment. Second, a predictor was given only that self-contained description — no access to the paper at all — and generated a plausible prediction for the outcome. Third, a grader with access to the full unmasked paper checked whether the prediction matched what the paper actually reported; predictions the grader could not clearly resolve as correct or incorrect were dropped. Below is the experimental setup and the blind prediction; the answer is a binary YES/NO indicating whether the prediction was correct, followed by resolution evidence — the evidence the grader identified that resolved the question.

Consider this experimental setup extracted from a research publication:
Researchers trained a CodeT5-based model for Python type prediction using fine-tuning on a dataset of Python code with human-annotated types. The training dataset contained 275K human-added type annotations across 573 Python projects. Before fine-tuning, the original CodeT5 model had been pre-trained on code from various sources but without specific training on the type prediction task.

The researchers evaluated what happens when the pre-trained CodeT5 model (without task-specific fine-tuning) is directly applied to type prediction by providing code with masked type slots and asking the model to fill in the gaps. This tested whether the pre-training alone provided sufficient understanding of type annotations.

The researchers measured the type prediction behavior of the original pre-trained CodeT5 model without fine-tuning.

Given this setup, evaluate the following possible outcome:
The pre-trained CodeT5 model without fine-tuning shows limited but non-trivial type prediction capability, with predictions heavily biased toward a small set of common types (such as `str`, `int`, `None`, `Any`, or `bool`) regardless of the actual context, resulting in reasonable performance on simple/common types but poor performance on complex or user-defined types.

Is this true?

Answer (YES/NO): NO